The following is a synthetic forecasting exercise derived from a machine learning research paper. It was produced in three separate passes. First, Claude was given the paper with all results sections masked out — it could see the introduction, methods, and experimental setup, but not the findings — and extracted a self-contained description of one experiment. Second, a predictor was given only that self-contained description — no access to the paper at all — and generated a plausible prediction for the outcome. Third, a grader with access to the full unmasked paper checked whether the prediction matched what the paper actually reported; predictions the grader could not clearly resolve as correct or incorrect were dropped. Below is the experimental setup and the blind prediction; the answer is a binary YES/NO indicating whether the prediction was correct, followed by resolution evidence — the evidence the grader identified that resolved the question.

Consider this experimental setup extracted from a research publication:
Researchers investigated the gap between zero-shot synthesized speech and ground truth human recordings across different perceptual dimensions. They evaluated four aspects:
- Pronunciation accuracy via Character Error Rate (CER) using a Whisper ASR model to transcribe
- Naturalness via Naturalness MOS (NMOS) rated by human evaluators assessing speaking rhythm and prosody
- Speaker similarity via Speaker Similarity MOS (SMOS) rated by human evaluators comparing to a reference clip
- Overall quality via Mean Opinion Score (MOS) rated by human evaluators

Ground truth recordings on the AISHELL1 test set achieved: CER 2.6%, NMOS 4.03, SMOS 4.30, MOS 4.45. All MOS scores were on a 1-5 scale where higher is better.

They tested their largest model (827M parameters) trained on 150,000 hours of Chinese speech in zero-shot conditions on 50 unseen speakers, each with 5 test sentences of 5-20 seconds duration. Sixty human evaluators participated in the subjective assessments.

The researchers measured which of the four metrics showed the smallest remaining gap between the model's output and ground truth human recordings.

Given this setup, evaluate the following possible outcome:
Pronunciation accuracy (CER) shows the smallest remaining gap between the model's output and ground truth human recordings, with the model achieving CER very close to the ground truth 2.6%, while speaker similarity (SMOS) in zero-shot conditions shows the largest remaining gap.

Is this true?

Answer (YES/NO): NO